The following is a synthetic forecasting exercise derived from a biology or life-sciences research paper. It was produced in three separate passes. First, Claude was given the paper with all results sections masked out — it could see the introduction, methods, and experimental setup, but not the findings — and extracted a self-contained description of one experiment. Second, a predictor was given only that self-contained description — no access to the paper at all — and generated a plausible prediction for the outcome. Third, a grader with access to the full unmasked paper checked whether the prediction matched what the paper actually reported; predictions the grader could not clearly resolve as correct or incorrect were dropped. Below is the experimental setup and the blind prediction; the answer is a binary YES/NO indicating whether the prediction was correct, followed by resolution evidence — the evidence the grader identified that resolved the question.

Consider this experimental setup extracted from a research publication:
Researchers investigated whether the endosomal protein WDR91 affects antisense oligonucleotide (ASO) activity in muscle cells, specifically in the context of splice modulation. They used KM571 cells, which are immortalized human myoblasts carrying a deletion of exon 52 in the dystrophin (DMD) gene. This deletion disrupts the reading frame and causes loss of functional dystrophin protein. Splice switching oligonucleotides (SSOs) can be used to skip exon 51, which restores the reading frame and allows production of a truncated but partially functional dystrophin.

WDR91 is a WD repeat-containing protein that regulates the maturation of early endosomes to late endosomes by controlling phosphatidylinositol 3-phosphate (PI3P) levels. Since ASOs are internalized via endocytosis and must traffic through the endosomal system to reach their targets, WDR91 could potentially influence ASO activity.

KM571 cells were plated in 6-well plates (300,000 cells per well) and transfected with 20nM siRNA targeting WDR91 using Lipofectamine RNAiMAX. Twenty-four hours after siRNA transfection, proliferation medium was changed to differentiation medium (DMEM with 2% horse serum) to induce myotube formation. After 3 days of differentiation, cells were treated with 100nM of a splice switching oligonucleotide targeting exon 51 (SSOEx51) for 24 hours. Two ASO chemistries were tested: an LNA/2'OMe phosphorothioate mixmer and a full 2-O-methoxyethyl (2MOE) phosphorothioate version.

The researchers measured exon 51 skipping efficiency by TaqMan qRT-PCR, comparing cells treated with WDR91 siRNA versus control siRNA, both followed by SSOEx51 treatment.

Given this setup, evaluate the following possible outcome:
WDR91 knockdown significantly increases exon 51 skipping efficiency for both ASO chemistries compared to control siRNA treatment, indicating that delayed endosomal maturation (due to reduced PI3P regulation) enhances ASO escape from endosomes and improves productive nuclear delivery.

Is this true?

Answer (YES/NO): NO